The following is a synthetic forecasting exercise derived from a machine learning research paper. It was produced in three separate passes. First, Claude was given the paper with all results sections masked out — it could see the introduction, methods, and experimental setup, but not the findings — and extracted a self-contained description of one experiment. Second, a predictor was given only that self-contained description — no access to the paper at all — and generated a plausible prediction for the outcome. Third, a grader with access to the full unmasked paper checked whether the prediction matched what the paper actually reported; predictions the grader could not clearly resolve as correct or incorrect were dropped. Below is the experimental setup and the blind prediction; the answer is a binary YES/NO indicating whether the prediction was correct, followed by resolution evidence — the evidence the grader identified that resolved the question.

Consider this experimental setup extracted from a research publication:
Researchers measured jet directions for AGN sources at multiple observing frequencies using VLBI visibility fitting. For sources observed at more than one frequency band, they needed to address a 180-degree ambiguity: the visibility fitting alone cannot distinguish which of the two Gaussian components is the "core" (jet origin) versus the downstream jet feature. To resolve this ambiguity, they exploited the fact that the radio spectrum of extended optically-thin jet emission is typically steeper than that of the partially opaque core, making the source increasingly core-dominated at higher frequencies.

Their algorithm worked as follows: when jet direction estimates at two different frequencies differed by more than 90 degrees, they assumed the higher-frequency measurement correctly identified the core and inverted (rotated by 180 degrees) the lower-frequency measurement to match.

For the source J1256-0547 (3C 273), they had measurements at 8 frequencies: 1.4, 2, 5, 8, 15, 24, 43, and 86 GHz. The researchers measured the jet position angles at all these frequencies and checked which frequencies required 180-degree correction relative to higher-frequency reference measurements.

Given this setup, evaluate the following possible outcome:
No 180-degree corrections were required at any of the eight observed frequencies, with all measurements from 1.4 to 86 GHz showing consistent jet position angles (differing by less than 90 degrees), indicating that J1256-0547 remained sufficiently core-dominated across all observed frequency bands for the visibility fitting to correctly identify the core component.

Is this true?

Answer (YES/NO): NO